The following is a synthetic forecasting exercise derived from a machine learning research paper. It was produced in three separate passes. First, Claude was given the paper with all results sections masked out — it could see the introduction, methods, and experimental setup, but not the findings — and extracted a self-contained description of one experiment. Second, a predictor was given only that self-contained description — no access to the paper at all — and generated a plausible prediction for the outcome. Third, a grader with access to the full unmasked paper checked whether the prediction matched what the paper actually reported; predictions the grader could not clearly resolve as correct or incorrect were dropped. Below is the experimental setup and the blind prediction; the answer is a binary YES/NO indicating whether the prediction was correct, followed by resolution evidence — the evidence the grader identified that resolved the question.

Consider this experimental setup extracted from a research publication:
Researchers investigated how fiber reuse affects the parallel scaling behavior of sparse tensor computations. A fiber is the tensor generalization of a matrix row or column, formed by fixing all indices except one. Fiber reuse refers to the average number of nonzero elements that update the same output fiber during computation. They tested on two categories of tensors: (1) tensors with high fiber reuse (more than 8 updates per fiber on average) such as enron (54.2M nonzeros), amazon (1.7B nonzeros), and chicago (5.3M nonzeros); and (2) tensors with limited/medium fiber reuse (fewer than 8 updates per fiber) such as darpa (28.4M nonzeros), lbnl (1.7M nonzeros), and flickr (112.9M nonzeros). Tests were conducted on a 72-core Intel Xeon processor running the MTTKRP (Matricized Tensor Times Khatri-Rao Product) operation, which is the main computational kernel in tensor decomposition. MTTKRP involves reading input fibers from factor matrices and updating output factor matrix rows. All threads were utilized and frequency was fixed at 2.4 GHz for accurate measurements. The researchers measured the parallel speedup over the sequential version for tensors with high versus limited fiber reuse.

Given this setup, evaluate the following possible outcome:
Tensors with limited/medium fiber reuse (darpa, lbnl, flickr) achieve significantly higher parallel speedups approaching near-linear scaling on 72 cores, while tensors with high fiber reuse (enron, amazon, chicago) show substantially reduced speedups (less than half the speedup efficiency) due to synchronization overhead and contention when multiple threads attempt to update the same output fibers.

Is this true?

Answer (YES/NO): NO